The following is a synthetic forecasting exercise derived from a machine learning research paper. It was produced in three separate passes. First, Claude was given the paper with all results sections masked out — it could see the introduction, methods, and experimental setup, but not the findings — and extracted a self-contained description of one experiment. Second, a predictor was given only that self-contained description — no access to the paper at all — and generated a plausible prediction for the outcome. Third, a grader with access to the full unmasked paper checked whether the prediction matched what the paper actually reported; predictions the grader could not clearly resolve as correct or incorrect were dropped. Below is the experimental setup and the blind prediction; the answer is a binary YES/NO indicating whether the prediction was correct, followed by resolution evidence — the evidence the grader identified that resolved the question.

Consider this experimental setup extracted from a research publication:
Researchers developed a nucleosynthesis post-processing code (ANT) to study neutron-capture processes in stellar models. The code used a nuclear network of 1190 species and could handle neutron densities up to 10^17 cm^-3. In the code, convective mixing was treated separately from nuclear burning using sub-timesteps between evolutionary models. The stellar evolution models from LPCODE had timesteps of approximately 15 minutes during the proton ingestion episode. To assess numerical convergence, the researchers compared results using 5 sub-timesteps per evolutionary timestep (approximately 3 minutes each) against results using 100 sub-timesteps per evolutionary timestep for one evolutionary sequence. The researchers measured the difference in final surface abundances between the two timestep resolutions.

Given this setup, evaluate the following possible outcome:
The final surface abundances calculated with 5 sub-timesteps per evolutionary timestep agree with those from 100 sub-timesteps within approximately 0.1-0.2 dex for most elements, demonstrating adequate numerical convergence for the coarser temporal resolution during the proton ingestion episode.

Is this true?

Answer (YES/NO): NO